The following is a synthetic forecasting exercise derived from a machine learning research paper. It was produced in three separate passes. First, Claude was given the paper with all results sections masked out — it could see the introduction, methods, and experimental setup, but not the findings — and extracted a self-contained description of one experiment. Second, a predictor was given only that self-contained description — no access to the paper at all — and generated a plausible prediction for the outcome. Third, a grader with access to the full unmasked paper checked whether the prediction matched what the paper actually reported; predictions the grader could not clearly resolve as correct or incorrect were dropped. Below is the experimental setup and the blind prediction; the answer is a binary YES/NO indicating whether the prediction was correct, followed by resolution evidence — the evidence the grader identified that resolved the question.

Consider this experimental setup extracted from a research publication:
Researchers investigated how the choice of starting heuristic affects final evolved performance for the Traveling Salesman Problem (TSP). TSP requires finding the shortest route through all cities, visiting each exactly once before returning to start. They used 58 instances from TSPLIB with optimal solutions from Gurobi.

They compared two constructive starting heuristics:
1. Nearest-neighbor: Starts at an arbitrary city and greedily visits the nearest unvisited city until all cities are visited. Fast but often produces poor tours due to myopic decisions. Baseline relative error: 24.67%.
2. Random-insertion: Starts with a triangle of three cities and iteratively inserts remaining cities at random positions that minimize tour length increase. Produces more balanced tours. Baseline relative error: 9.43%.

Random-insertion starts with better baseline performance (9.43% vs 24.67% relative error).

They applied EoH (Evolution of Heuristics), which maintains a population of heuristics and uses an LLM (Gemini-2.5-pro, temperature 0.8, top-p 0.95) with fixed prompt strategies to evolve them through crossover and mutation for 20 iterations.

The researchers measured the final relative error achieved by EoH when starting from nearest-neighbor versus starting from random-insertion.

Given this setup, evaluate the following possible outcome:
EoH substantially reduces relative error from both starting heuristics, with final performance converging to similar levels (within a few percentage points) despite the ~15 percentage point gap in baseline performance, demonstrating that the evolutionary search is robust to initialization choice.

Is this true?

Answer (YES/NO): NO